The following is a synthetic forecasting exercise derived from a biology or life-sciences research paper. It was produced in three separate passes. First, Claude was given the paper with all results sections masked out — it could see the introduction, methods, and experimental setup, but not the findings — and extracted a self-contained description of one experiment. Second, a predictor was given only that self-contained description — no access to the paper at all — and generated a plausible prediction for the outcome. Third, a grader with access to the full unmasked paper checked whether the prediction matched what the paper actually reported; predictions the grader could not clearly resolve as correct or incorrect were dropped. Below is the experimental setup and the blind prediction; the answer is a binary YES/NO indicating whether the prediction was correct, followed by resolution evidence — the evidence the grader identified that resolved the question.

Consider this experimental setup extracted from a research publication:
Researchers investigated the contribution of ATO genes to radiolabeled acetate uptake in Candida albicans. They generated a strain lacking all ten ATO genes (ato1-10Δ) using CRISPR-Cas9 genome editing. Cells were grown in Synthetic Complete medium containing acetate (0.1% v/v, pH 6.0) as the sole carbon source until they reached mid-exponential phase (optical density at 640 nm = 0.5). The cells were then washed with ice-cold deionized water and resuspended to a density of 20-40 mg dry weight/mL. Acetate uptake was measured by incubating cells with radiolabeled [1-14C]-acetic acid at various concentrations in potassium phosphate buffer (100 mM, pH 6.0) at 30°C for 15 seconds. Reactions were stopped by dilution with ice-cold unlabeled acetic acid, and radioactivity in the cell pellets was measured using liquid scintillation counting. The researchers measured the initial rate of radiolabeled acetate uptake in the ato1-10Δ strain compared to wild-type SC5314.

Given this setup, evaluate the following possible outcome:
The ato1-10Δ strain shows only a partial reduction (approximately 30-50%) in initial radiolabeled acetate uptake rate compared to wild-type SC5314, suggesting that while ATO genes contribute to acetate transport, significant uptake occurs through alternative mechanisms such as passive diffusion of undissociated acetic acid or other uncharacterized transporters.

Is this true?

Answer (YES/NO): NO